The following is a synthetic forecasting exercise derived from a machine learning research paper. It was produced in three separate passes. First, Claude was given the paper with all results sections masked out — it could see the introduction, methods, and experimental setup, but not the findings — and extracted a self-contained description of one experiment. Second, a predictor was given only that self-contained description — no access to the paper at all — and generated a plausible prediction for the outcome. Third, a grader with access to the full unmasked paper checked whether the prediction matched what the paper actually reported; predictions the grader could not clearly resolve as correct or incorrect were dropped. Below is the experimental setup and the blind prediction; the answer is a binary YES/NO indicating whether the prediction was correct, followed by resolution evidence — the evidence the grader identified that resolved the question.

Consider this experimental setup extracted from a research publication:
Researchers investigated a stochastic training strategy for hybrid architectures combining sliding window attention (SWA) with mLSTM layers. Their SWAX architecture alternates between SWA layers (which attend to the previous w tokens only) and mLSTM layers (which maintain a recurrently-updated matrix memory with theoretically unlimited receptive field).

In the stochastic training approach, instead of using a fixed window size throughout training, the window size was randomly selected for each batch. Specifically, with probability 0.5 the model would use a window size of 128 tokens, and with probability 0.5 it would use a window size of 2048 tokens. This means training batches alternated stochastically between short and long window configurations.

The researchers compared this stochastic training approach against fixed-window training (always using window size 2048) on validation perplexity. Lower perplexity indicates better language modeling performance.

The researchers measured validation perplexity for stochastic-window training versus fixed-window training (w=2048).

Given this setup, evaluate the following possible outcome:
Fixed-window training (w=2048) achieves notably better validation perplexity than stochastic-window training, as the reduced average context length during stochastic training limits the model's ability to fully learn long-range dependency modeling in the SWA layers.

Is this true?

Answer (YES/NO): NO